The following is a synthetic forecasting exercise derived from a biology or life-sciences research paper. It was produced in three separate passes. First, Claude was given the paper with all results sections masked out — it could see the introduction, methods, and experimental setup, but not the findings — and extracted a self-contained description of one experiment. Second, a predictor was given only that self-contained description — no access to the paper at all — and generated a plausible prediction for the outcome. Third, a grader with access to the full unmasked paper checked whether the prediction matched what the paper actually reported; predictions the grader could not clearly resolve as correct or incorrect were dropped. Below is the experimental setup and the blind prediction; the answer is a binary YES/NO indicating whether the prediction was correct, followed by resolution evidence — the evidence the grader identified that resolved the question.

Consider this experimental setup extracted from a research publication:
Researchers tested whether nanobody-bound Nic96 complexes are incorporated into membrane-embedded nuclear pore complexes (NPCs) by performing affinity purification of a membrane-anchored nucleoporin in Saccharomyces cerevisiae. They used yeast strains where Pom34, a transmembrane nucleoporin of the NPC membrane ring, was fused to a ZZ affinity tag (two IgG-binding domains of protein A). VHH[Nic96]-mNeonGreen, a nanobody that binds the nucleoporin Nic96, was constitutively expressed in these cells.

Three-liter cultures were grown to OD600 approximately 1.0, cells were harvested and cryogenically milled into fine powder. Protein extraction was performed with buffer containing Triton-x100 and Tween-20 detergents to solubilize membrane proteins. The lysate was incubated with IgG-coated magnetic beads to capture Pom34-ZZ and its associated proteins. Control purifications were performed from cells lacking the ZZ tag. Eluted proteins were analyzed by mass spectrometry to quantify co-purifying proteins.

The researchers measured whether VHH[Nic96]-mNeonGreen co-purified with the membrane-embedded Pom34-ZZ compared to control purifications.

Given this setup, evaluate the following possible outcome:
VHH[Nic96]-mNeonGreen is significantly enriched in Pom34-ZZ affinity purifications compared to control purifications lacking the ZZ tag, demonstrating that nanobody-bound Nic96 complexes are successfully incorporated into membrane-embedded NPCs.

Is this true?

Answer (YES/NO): YES